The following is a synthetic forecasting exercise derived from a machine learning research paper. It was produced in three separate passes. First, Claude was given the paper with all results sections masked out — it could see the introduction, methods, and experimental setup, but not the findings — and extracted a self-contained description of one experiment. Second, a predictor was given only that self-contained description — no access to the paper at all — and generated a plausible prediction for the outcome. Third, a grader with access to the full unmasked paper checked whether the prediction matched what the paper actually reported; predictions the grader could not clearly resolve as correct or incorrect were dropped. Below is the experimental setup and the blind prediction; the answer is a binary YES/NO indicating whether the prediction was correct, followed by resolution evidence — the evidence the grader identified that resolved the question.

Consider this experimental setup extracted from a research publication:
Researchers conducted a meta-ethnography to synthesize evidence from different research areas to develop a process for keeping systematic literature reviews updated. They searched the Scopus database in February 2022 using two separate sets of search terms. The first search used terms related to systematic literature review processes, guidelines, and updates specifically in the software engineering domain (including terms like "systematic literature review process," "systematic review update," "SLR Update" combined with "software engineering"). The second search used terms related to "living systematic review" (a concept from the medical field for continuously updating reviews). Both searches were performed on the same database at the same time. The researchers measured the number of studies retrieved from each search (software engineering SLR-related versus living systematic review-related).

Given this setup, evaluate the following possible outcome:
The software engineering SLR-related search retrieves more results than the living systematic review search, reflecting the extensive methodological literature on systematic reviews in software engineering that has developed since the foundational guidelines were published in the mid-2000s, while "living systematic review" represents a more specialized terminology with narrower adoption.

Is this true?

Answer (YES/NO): NO